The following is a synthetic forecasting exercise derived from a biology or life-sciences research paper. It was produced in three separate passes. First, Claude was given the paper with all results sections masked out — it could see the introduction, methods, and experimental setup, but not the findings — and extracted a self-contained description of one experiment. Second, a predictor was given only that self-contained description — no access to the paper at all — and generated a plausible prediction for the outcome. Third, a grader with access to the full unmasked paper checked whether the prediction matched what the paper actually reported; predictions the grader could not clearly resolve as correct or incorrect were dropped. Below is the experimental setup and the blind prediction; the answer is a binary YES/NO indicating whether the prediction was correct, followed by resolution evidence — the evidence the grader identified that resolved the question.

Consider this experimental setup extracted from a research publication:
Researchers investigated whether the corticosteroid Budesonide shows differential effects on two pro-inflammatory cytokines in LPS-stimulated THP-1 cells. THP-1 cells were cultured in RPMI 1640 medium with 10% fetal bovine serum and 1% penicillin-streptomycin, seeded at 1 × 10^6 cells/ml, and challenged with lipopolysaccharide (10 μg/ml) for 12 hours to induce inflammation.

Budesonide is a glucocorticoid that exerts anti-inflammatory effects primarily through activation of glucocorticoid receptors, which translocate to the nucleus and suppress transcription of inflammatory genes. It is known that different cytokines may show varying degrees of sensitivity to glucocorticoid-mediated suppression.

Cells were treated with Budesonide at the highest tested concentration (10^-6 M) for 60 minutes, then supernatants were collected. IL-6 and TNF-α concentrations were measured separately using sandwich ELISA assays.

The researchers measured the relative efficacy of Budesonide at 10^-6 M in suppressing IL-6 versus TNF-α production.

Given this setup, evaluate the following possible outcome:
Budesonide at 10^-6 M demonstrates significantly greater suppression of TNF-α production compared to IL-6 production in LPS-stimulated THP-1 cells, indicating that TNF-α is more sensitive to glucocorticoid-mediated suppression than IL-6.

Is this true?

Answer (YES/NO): YES